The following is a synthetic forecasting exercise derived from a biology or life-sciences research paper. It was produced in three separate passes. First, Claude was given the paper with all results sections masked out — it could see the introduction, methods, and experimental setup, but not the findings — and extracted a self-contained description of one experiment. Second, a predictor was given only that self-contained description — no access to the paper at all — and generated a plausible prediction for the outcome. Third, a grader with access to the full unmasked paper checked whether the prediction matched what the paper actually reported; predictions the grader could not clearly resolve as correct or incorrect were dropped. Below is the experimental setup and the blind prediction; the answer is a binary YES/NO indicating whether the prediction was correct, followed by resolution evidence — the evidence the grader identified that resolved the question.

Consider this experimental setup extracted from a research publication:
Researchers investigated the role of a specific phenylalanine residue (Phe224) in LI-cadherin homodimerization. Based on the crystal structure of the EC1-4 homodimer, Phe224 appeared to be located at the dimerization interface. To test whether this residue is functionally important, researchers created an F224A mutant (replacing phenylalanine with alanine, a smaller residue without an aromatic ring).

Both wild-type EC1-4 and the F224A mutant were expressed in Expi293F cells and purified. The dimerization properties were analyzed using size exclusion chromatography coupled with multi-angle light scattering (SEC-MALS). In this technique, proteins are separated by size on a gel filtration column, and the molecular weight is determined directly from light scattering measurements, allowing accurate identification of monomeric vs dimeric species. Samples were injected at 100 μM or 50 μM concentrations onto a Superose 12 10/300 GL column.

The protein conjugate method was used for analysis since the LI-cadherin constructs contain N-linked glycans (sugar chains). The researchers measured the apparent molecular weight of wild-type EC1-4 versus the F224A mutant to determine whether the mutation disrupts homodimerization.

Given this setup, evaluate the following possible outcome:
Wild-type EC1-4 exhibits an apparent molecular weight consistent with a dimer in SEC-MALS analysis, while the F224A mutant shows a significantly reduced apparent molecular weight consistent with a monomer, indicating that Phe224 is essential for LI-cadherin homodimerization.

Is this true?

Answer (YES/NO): NO